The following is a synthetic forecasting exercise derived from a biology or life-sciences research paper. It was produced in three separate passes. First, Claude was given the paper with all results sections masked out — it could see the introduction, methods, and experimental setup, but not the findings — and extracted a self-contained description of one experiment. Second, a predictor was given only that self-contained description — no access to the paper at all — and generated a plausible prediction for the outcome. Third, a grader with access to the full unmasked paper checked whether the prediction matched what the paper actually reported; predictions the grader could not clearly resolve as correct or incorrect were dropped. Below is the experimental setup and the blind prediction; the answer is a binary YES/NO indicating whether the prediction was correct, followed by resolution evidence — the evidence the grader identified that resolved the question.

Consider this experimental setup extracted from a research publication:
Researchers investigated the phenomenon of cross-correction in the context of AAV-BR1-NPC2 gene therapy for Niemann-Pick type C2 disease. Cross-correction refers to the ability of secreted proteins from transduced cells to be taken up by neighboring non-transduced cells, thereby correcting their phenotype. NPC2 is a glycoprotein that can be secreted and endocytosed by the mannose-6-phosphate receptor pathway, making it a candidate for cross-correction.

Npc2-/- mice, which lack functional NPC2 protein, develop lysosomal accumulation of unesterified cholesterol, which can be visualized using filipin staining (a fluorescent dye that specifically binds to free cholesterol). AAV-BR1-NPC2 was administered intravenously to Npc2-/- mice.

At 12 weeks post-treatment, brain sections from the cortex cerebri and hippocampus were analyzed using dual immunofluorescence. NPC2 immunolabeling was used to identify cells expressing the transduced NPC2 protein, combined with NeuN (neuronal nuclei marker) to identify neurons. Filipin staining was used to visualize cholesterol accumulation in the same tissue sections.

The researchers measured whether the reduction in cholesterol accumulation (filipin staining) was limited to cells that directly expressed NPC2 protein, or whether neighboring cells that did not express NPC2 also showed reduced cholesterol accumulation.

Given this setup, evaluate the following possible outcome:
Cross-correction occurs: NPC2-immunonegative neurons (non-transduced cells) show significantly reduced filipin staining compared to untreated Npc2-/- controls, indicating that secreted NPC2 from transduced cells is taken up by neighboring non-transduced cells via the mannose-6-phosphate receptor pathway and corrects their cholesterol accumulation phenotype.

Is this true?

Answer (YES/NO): YES